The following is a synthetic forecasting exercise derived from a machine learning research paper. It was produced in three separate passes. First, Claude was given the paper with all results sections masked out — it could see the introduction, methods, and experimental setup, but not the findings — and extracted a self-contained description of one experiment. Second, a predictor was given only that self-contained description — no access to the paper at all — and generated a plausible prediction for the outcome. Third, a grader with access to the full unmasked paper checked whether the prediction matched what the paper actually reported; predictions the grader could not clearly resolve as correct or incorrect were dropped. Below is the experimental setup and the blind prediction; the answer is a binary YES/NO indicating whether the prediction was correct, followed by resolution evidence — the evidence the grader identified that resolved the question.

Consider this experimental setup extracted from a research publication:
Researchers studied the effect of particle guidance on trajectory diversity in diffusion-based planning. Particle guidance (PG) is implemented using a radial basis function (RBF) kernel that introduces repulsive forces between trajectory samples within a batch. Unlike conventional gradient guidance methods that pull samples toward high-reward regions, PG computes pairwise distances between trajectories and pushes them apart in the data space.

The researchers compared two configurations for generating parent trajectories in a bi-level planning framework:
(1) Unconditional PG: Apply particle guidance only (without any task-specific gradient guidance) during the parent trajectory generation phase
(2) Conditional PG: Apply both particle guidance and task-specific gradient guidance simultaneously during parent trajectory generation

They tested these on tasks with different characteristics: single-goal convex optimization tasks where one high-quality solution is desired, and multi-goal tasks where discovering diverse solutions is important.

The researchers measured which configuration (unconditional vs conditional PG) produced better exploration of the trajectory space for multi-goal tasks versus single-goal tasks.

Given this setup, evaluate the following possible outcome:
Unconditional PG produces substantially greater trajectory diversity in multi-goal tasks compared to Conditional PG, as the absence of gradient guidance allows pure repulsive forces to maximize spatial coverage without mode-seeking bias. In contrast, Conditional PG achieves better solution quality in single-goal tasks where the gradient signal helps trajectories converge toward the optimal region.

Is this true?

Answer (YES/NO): NO